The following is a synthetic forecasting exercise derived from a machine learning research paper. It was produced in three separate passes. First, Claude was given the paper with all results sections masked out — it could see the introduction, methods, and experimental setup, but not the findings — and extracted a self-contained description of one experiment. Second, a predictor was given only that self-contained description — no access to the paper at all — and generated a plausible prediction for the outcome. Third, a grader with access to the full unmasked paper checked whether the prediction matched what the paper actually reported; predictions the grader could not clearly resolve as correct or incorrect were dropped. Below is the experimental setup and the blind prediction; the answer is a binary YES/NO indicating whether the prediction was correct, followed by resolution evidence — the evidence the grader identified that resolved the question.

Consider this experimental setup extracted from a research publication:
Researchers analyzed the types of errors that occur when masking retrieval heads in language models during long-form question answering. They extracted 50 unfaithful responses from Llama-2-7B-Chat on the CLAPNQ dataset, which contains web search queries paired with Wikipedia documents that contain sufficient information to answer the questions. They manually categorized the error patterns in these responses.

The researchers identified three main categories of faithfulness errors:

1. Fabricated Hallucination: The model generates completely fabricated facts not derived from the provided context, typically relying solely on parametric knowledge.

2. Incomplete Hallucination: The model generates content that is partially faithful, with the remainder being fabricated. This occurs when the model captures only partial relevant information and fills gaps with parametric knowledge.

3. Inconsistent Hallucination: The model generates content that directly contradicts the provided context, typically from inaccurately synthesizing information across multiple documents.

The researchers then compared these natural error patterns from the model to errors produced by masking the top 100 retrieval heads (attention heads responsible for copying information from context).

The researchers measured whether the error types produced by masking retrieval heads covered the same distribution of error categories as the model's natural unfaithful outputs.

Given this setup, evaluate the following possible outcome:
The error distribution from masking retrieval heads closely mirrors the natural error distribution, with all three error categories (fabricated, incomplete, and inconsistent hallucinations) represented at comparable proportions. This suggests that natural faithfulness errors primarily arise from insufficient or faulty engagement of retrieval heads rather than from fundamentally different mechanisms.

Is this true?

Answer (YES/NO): NO